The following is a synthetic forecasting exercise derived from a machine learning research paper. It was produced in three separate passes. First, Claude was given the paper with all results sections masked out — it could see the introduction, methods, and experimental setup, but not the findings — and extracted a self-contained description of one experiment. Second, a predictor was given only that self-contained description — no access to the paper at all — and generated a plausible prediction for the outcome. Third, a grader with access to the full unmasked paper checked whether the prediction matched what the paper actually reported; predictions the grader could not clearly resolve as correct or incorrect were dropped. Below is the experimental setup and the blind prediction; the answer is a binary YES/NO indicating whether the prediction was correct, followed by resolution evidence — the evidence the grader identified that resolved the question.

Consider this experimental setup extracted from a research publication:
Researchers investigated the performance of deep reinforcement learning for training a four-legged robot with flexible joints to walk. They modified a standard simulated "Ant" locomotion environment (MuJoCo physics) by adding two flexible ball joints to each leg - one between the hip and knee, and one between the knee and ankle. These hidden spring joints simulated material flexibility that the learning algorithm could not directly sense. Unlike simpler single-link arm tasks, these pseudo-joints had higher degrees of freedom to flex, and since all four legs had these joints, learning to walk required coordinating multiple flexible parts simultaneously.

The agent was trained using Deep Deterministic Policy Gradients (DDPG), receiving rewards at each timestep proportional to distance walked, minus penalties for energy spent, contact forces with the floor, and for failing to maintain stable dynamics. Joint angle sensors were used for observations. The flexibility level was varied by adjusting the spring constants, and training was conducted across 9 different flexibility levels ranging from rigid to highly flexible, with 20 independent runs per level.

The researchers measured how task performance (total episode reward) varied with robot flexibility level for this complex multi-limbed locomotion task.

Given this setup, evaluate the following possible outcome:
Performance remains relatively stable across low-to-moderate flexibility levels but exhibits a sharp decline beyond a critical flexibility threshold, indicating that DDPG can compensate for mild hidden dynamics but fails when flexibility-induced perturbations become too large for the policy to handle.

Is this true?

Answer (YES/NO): NO